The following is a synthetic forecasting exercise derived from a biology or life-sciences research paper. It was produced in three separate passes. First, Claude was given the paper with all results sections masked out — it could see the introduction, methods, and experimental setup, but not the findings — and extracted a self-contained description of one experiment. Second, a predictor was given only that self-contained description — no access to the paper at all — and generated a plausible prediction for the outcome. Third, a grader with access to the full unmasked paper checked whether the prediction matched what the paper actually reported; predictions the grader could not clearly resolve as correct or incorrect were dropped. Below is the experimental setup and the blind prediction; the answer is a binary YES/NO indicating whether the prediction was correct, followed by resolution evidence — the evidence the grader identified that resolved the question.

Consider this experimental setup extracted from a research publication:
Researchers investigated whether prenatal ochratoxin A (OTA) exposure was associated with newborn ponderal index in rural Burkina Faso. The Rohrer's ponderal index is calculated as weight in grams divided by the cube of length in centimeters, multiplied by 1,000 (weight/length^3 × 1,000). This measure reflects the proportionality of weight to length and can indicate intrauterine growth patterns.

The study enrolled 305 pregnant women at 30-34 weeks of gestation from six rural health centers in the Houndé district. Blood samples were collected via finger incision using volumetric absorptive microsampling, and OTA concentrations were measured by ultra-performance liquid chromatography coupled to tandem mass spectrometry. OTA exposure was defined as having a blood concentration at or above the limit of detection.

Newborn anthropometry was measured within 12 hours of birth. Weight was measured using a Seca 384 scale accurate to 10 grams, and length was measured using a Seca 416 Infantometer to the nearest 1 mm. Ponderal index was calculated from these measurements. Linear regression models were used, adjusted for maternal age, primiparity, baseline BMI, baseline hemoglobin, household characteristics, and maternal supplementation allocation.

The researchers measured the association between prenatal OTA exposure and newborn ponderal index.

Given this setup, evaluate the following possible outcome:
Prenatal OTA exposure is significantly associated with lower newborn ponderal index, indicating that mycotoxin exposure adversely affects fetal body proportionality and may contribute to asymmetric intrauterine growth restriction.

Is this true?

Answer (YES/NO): NO